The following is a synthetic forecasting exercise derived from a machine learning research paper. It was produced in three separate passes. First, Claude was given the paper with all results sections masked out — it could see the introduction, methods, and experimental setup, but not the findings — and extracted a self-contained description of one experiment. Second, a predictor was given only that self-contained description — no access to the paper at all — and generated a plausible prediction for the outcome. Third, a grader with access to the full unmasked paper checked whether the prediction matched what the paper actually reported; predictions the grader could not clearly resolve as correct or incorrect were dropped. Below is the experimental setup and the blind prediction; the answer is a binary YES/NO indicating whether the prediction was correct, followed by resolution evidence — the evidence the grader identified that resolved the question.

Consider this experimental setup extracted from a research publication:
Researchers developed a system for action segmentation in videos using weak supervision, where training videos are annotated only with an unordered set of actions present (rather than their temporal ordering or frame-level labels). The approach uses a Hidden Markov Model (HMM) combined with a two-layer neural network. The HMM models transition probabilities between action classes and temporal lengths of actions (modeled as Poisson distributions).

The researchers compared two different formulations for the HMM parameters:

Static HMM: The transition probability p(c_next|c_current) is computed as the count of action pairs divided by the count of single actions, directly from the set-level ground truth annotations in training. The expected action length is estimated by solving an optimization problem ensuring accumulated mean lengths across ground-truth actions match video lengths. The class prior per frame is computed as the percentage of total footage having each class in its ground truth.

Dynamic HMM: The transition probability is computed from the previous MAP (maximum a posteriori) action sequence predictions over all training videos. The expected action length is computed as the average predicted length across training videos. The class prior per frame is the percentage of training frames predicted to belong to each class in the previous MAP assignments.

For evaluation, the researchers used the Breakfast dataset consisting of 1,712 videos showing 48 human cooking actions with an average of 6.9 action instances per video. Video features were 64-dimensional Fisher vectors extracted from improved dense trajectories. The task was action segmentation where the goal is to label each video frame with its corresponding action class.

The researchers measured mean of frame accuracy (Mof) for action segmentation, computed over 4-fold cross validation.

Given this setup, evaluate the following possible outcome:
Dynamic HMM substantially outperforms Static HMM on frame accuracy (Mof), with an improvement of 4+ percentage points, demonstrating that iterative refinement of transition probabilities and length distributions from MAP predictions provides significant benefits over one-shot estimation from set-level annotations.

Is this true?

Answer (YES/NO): NO